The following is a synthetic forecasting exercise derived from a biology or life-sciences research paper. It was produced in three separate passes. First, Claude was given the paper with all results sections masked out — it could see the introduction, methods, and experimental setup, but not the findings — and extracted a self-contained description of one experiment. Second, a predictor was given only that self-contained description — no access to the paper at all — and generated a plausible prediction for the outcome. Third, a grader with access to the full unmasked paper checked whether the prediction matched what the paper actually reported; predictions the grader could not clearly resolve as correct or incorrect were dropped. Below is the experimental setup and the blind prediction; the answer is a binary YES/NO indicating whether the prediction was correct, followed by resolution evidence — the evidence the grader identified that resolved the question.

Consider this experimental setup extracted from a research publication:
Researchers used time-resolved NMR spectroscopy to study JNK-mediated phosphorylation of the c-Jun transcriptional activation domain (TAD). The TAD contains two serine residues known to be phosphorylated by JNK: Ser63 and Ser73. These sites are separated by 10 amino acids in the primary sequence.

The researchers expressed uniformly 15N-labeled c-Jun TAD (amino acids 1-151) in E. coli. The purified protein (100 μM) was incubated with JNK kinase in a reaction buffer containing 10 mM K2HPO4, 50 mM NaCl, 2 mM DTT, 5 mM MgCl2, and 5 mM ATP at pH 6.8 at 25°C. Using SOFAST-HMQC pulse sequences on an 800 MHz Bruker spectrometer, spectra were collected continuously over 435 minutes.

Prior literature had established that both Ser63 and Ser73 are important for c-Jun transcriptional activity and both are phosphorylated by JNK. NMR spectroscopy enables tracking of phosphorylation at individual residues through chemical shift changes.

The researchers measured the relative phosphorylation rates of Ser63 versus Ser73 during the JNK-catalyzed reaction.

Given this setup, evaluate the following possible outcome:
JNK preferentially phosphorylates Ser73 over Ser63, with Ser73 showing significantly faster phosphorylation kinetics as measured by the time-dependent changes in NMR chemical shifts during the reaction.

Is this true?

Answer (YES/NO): NO